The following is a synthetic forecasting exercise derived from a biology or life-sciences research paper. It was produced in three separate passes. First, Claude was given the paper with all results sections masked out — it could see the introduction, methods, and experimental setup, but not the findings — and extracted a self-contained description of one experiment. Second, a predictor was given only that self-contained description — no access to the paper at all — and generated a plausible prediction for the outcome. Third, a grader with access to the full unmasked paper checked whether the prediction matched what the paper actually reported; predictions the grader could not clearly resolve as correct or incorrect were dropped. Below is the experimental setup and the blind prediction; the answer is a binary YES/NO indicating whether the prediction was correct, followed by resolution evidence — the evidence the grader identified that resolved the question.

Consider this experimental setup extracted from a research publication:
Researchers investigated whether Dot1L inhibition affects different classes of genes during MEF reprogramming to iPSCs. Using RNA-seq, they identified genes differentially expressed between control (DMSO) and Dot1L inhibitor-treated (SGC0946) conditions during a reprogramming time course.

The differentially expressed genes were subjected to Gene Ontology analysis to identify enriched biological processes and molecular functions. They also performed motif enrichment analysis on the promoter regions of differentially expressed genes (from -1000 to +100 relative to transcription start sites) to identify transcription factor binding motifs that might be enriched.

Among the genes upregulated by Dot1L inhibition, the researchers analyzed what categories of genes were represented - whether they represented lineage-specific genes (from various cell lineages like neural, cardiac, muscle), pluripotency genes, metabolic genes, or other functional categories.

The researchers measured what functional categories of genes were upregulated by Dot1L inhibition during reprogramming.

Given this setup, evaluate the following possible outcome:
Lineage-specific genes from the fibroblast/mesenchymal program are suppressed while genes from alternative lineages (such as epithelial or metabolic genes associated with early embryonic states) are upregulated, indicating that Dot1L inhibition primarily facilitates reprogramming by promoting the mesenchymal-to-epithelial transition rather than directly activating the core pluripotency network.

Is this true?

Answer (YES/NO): NO